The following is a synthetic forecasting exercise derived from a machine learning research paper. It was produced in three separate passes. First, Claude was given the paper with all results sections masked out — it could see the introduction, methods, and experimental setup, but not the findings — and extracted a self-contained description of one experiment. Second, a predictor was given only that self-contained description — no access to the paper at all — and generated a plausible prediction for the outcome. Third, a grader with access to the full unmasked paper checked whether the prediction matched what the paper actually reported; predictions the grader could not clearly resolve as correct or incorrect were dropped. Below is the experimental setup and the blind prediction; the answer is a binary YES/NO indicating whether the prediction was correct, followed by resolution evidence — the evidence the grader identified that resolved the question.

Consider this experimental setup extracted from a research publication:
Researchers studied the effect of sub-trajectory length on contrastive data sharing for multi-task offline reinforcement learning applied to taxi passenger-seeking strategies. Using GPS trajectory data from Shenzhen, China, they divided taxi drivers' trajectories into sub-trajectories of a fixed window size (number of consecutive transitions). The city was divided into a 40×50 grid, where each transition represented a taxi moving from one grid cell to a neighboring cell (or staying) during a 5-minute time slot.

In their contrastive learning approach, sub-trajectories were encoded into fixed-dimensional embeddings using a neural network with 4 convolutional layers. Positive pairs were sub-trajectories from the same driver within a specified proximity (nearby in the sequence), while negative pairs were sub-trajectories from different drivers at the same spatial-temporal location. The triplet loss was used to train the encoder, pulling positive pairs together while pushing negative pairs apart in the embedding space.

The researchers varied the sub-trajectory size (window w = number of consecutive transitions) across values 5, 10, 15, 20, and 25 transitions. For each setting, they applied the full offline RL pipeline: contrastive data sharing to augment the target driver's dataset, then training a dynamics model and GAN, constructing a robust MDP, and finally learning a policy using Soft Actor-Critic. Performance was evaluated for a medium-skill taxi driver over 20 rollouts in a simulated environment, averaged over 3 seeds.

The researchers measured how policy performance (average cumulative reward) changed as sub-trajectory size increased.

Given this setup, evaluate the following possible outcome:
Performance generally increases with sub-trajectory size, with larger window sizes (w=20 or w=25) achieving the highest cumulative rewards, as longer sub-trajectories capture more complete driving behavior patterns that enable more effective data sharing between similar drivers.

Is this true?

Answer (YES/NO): NO